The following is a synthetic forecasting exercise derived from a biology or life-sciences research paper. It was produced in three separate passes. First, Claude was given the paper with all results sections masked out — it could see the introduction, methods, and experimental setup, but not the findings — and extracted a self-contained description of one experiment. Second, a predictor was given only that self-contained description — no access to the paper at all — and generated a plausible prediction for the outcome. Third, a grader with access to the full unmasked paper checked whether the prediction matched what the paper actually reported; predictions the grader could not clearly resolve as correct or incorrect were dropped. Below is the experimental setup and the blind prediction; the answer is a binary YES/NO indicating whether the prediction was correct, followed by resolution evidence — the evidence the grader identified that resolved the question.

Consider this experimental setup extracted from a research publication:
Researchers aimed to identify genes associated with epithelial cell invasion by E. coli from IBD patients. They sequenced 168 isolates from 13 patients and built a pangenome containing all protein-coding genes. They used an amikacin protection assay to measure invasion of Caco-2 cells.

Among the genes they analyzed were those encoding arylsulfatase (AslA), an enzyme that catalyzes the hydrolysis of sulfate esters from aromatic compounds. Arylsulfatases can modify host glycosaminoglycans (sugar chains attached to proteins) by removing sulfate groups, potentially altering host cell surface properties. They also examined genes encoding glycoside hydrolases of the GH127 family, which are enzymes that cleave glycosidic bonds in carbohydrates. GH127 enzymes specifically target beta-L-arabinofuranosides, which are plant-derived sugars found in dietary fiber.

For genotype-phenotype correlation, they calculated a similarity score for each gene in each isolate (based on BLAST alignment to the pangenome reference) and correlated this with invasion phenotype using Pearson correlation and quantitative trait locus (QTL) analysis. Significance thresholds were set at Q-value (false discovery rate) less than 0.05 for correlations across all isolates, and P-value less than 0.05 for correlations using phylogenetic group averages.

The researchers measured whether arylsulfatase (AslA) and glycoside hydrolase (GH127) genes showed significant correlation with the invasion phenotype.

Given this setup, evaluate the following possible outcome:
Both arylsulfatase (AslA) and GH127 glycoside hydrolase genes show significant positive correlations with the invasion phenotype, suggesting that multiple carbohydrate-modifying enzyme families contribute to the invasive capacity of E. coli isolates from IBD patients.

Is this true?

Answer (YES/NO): YES